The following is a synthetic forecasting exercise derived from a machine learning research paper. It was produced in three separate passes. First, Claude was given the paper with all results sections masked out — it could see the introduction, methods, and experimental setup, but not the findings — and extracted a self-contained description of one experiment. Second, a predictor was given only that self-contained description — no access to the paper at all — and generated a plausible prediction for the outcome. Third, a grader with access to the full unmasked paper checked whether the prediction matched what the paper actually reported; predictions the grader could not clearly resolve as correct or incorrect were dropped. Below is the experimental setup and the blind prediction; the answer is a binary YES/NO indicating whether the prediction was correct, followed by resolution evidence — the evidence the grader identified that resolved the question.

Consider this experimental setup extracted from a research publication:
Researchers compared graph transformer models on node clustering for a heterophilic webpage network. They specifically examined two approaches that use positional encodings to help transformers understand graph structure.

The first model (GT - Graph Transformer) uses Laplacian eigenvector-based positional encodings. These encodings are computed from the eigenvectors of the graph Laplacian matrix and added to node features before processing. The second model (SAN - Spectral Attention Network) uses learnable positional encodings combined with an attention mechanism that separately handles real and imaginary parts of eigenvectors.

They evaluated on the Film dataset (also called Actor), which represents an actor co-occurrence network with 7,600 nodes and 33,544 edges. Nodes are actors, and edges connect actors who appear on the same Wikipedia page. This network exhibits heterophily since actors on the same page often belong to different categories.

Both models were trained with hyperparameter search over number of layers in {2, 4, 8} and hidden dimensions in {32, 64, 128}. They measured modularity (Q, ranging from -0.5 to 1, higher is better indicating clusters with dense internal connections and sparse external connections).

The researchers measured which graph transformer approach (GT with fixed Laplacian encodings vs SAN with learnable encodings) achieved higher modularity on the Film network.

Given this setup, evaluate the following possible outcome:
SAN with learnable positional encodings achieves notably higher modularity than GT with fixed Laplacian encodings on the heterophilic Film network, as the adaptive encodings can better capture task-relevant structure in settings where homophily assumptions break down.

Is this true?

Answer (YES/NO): NO